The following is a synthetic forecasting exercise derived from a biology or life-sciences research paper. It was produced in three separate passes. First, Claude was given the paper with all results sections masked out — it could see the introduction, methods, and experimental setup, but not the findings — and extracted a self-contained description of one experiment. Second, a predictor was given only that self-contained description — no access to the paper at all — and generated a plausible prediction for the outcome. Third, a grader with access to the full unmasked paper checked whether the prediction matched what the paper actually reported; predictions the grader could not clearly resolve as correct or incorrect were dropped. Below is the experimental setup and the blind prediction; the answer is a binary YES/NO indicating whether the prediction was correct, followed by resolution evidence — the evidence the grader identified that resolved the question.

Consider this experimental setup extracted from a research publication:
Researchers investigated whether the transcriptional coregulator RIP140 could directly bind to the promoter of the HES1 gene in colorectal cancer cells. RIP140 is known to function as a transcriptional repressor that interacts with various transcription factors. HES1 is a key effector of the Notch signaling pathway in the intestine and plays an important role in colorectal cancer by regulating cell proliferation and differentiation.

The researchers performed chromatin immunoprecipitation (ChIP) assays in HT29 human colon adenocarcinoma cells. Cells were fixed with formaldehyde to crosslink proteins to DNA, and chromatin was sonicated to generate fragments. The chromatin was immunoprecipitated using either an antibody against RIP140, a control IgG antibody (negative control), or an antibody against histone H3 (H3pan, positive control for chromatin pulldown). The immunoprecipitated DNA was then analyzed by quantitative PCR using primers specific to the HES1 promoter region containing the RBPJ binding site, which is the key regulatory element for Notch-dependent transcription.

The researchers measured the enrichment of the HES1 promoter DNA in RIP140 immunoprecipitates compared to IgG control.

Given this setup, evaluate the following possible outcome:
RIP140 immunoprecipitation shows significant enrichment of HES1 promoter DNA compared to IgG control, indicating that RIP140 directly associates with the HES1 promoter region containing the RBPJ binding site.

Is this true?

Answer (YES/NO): YES